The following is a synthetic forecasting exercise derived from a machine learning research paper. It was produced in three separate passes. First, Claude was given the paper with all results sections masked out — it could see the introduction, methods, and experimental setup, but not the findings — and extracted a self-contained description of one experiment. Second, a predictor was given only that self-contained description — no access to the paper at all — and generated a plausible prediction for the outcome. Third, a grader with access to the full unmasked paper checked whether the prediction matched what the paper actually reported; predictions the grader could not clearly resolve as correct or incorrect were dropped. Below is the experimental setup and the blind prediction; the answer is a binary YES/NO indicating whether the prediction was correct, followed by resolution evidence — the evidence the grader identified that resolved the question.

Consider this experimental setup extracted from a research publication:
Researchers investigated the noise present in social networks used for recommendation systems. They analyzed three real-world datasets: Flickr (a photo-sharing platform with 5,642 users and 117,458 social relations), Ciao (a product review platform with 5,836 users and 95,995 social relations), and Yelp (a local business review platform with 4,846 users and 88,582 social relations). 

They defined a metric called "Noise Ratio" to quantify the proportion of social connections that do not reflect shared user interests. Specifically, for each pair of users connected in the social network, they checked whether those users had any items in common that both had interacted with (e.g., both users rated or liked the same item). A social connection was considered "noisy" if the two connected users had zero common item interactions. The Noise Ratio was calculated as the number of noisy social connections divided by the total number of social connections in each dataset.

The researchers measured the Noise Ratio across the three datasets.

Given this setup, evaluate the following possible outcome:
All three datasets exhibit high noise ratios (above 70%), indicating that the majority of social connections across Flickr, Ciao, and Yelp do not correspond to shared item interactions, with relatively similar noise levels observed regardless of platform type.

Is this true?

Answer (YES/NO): NO